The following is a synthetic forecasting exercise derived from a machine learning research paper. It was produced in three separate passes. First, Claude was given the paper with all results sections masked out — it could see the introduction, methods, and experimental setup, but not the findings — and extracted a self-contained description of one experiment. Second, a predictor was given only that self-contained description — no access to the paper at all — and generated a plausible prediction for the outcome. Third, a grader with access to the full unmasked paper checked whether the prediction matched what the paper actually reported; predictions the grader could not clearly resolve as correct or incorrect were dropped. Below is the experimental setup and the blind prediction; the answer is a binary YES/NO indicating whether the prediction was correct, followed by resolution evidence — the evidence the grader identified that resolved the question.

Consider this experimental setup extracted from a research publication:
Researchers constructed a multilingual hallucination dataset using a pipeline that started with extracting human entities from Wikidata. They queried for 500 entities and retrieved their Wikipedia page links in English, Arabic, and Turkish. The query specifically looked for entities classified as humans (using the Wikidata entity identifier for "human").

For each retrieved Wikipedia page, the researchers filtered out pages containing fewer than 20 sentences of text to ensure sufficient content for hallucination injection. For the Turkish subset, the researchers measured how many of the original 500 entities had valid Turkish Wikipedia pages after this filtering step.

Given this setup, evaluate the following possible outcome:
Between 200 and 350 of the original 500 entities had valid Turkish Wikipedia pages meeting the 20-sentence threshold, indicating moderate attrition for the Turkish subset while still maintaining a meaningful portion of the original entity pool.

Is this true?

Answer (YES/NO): YES